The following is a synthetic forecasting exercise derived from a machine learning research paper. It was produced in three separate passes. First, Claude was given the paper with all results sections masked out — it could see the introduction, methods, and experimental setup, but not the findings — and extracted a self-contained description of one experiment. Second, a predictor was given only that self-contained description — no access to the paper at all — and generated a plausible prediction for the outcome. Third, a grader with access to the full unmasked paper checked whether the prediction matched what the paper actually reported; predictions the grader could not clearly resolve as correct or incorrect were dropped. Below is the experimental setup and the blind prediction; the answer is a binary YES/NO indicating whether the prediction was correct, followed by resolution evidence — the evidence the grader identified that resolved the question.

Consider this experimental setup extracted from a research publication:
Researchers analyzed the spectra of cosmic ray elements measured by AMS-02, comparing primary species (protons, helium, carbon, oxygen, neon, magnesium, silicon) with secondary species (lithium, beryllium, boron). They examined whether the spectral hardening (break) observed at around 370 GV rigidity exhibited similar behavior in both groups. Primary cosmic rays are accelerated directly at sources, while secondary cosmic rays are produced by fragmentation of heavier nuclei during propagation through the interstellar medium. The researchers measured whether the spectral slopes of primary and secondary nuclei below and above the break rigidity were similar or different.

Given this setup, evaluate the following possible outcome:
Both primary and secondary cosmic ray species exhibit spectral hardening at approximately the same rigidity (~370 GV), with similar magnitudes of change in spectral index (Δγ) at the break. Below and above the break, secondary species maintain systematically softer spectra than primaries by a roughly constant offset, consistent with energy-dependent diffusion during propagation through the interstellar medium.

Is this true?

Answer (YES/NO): NO